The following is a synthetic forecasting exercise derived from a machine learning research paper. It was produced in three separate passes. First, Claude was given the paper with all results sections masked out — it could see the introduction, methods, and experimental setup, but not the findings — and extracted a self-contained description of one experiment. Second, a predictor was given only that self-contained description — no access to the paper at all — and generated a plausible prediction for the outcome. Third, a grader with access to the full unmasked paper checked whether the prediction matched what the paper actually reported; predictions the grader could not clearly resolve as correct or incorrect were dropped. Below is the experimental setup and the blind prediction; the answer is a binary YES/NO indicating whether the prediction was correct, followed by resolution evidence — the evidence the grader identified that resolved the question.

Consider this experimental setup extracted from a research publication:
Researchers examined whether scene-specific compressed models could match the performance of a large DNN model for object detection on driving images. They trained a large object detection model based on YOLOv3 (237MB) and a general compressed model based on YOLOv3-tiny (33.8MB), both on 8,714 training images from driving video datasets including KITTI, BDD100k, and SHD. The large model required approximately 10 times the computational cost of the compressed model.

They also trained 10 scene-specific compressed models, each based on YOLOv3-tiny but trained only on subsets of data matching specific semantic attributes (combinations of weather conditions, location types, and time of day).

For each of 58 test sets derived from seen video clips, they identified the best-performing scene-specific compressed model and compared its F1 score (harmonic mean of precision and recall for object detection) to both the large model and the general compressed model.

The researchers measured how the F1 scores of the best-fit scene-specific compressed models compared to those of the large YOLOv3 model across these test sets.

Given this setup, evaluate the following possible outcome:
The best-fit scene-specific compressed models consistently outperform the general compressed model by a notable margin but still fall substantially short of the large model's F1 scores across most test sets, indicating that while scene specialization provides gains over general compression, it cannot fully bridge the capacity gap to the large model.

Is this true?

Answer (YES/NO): NO